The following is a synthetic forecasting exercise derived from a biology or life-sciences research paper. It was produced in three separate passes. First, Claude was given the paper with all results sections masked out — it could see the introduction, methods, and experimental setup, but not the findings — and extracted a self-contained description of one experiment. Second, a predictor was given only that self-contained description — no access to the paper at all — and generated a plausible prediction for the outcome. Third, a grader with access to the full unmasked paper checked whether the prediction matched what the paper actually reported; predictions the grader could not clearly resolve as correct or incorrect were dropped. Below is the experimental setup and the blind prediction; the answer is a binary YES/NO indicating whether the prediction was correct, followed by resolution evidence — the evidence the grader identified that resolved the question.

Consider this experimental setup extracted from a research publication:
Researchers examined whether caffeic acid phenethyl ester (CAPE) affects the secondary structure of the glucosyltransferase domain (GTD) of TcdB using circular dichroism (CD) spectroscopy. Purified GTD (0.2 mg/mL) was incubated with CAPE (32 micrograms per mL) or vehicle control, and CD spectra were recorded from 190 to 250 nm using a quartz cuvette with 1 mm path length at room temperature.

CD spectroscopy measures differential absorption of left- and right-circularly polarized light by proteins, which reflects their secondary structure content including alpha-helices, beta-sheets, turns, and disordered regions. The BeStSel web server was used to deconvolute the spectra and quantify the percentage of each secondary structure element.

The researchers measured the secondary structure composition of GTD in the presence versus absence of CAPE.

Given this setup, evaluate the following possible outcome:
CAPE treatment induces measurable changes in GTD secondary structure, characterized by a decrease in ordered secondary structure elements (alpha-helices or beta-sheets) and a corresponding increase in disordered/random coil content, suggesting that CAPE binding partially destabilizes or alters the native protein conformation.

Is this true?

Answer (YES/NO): YES